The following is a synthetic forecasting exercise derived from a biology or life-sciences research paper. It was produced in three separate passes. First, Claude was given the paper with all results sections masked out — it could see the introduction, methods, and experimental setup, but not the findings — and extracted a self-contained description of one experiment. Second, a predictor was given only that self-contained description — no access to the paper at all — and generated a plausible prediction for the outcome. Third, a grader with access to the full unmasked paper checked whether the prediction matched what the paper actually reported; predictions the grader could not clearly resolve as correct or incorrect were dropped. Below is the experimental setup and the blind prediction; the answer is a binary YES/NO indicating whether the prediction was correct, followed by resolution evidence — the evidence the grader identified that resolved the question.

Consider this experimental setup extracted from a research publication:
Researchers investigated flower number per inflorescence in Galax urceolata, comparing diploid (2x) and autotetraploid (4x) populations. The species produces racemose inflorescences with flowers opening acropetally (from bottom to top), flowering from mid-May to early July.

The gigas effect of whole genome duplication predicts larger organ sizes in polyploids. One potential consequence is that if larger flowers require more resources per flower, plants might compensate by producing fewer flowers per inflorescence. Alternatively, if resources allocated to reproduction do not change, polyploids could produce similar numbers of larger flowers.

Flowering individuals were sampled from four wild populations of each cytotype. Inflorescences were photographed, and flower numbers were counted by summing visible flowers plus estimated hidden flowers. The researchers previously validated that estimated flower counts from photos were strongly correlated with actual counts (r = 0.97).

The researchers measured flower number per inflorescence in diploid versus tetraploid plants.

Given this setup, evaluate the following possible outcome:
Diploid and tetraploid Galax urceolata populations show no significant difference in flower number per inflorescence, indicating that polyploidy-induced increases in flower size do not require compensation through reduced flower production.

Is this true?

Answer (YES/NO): YES